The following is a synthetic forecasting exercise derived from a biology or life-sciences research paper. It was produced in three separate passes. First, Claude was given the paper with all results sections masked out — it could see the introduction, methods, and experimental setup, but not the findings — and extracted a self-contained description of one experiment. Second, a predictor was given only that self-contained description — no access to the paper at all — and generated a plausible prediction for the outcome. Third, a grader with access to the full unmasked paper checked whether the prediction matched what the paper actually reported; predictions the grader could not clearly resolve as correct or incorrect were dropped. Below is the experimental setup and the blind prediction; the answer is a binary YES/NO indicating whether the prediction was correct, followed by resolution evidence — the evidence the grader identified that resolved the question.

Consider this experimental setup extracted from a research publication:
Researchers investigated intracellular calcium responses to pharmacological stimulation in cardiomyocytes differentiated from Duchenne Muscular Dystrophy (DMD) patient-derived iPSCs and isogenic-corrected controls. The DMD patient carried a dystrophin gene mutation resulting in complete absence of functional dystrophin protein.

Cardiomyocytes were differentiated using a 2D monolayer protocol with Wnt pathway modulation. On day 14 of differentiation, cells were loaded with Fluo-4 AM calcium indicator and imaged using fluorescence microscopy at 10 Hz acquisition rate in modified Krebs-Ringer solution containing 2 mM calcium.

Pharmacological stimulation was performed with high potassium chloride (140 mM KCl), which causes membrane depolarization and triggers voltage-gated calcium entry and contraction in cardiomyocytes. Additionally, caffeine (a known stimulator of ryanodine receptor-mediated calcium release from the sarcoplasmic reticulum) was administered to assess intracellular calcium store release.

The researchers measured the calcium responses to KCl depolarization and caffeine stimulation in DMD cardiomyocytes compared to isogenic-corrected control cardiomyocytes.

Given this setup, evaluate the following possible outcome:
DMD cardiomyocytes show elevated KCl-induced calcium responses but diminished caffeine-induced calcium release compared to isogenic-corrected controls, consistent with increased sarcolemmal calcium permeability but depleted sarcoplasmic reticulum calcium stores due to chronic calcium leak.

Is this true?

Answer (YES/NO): NO